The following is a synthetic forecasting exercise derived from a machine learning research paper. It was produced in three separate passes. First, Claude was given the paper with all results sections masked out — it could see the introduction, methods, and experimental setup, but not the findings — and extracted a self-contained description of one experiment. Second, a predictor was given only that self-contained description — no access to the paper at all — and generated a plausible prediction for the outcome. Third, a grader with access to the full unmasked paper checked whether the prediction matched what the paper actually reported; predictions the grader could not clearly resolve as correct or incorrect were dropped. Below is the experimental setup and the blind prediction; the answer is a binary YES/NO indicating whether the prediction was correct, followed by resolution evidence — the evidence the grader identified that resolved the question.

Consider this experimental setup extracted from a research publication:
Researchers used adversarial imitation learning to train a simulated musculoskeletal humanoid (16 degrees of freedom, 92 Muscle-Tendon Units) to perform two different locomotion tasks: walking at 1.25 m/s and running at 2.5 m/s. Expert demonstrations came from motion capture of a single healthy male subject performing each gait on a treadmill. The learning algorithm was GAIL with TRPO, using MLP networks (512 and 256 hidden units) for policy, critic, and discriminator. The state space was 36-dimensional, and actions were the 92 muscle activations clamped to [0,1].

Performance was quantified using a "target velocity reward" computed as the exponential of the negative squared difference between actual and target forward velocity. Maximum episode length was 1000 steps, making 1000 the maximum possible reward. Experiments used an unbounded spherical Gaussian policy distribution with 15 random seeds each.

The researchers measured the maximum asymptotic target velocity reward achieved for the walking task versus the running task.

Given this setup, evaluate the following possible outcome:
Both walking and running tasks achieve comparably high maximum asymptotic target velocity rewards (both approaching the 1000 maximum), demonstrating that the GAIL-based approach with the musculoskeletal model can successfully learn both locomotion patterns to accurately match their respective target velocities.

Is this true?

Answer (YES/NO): NO